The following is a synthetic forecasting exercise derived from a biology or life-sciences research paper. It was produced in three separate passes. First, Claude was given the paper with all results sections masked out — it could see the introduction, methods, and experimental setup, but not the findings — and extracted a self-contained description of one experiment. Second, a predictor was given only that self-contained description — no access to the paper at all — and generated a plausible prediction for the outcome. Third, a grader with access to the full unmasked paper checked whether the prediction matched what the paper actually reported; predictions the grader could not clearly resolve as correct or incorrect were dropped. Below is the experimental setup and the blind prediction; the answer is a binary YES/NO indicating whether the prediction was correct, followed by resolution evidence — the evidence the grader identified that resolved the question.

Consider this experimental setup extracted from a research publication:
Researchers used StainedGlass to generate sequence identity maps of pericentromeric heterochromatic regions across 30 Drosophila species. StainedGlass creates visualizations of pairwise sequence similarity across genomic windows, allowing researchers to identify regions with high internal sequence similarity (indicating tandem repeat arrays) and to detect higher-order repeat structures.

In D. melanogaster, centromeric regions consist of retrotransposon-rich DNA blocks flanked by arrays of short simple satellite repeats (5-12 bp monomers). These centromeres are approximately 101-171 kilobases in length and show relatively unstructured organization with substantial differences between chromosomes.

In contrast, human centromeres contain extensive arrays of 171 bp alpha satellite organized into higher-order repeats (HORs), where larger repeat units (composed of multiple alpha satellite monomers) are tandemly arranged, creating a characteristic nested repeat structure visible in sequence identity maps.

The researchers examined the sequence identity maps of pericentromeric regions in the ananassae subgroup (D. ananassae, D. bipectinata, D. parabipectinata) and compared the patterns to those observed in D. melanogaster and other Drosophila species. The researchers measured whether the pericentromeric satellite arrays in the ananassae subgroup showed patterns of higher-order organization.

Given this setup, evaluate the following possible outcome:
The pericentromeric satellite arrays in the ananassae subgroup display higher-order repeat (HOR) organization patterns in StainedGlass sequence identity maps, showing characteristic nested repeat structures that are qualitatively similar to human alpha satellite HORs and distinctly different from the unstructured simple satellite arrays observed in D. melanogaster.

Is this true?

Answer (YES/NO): NO